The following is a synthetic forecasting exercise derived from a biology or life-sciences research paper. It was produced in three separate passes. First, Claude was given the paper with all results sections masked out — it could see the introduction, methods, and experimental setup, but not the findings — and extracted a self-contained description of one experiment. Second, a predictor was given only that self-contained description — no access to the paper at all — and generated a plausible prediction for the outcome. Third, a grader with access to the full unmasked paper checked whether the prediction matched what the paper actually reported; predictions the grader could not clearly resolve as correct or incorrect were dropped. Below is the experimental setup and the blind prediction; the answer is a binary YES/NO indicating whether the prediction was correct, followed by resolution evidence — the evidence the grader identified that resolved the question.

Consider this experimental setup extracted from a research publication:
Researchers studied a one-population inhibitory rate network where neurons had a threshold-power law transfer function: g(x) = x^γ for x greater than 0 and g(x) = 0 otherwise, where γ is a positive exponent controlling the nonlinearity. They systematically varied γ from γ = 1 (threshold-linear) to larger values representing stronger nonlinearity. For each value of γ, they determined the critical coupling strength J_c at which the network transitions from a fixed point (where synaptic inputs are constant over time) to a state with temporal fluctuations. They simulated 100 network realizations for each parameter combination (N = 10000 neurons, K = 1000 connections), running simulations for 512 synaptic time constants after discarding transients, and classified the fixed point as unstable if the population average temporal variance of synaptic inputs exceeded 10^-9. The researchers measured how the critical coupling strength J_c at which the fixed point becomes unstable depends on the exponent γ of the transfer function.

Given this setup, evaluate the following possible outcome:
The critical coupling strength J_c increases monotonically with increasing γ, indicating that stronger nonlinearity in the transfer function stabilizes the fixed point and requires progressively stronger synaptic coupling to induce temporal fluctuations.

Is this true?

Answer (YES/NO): NO